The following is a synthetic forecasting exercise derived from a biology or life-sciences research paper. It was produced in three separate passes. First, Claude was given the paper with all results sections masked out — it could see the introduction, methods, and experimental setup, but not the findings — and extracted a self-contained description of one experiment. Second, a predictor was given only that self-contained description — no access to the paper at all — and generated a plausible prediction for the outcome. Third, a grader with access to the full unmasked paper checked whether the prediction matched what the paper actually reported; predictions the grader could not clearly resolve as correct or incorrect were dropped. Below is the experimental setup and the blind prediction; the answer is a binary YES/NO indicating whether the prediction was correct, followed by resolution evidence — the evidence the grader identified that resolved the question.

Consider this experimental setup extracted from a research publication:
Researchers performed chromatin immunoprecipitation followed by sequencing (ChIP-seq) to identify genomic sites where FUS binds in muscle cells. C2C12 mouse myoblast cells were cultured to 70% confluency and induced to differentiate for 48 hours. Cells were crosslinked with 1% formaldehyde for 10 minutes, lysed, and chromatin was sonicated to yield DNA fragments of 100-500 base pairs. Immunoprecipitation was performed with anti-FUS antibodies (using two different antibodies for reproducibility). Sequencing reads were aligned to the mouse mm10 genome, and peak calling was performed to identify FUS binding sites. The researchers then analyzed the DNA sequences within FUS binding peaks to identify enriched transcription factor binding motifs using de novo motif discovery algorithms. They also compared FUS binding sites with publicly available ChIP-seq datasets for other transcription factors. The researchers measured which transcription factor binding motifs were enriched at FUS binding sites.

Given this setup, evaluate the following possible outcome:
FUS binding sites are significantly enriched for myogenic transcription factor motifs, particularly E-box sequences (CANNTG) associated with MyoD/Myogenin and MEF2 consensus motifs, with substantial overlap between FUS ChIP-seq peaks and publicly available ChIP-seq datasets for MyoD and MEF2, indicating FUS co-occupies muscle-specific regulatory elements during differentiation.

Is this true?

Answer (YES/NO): NO